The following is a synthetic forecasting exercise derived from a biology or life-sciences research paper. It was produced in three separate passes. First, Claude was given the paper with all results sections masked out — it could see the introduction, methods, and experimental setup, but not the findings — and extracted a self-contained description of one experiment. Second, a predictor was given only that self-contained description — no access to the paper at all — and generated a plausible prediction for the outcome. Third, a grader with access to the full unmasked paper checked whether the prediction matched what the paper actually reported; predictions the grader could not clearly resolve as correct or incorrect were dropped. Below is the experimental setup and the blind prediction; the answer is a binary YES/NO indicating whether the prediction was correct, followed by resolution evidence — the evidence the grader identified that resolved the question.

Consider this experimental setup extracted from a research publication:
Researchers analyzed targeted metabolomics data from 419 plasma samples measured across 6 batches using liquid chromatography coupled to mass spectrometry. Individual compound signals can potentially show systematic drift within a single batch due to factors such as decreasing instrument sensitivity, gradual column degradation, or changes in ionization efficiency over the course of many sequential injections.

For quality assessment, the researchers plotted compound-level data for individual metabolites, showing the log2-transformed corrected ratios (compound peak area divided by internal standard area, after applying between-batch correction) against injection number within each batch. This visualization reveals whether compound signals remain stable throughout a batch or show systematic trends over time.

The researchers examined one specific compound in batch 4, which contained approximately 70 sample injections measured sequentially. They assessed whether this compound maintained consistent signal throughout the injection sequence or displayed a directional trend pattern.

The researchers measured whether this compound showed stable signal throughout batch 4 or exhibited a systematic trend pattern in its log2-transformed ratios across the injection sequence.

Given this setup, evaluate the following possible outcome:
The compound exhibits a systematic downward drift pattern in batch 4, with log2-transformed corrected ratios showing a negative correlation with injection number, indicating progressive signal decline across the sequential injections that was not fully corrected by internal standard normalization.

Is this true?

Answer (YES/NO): YES